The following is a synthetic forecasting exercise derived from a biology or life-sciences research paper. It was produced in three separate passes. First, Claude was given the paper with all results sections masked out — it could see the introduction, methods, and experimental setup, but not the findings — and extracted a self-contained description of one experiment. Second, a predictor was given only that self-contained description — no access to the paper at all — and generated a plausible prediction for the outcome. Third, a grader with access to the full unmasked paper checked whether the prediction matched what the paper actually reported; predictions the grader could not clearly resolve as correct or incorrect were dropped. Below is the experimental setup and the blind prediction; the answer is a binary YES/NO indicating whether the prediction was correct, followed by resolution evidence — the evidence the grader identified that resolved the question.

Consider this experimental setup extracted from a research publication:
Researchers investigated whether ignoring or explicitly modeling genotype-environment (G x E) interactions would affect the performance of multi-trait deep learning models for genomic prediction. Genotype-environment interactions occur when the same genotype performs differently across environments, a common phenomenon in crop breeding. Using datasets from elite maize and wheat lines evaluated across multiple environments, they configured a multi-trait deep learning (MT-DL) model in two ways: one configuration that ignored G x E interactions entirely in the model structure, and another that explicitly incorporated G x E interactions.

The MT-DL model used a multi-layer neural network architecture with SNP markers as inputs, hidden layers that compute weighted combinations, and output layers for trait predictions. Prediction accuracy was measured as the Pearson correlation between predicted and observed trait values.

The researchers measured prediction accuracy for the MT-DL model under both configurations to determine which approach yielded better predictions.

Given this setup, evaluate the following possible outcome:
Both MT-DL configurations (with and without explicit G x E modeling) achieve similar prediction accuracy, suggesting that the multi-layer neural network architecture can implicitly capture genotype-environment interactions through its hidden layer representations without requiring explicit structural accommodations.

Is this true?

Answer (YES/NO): NO